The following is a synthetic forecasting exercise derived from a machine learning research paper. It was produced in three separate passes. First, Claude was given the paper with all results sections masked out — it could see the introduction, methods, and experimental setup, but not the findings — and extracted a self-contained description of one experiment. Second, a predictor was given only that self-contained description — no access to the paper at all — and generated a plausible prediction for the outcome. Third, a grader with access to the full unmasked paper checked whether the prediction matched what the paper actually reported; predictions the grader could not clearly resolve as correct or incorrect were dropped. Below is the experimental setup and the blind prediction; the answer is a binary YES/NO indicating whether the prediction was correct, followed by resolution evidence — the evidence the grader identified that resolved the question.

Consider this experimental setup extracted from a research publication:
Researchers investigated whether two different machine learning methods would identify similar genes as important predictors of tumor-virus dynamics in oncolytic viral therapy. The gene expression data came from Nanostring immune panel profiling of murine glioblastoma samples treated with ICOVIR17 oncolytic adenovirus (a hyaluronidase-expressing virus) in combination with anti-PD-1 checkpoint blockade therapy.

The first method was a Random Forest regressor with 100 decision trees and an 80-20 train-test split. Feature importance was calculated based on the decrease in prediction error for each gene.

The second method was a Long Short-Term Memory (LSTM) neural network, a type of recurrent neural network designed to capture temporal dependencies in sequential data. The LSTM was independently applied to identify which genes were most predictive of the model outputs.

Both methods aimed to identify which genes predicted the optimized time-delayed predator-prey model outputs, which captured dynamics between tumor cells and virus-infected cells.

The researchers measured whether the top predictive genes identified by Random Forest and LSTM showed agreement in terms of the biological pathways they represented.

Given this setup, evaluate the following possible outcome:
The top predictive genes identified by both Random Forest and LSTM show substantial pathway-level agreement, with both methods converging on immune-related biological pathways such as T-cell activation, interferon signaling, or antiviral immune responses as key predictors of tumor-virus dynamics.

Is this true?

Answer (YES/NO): YES